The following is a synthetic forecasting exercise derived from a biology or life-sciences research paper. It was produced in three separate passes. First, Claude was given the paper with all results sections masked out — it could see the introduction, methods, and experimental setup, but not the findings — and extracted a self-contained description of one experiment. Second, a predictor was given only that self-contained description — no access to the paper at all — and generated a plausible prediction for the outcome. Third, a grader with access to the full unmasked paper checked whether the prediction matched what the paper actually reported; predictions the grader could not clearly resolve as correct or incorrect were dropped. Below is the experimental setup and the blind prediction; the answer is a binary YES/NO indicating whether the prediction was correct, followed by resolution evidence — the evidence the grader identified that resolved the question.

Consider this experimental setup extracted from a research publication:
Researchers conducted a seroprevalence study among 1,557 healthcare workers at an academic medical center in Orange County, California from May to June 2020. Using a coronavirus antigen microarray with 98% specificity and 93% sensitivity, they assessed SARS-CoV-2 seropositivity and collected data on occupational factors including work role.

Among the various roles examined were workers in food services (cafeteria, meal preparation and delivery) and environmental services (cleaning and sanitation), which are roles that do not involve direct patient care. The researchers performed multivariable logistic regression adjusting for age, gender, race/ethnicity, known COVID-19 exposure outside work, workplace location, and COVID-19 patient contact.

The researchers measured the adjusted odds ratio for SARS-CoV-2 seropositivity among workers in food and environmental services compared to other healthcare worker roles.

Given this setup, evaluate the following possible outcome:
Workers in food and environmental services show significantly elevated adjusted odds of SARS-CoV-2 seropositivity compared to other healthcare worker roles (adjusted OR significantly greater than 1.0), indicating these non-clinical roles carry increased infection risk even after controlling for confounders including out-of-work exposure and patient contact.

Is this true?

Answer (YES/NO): YES